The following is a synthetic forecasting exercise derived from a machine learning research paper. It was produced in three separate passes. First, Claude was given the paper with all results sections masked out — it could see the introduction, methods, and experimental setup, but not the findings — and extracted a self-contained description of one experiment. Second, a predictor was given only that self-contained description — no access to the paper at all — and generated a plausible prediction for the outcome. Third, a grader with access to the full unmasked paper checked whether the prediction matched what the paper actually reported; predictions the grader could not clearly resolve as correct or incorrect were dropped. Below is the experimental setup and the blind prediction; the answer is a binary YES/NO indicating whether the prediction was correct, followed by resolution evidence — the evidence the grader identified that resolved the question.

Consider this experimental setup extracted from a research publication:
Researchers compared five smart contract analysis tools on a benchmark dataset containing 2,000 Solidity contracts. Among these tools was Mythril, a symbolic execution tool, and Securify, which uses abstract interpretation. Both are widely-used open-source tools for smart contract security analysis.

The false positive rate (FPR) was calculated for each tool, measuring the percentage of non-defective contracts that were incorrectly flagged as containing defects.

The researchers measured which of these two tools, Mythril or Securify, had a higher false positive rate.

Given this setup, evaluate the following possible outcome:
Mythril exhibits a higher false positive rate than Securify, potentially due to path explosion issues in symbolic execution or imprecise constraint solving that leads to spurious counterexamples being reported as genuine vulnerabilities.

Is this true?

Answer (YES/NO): YES